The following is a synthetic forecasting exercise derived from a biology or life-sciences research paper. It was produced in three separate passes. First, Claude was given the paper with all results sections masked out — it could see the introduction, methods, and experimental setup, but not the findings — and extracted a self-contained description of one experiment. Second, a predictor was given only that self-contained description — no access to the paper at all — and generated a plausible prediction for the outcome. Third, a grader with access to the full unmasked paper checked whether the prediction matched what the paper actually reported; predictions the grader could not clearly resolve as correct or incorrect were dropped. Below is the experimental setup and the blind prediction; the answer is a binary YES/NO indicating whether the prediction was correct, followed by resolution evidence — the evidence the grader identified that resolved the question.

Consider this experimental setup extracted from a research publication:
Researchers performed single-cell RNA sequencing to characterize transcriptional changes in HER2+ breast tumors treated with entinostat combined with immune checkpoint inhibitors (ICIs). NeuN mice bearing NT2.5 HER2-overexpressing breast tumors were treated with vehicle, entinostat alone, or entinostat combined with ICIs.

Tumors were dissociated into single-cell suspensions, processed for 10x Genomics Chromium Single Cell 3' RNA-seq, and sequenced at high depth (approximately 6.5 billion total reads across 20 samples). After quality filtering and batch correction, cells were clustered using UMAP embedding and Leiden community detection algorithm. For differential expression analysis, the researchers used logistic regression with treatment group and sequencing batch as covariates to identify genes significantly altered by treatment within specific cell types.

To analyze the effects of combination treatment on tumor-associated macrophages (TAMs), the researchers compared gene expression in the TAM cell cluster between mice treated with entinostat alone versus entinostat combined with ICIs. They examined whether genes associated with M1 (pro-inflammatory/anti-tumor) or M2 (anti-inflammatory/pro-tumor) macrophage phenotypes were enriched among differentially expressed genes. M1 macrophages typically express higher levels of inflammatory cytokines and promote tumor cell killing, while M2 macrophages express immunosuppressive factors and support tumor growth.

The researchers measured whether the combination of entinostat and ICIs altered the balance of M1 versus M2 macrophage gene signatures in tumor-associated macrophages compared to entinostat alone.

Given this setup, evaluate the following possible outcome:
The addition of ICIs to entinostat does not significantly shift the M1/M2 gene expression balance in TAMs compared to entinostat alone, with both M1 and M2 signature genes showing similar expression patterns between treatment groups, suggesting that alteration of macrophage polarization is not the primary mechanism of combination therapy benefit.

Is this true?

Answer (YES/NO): NO